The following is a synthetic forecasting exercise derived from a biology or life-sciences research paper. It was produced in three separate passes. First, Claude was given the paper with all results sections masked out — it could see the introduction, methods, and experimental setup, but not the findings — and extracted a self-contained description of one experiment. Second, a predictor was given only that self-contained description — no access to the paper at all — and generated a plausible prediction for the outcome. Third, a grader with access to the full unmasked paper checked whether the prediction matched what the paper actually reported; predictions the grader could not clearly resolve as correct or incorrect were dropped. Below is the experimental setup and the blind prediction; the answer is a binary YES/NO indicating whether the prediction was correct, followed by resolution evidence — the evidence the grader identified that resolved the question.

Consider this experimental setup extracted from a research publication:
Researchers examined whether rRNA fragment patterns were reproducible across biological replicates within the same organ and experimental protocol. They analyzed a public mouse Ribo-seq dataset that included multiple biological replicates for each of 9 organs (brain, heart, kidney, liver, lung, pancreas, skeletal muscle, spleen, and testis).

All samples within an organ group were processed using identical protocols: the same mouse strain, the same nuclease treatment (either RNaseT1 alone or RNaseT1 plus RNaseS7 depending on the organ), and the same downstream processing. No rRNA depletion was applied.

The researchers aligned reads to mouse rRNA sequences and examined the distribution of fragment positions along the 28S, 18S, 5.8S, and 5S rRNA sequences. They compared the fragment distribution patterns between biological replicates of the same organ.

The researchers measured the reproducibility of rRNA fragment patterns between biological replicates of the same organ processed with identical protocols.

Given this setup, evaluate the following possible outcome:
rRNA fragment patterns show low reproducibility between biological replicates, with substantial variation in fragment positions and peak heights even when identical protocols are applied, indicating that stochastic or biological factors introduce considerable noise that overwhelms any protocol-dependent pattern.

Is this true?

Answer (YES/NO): NO